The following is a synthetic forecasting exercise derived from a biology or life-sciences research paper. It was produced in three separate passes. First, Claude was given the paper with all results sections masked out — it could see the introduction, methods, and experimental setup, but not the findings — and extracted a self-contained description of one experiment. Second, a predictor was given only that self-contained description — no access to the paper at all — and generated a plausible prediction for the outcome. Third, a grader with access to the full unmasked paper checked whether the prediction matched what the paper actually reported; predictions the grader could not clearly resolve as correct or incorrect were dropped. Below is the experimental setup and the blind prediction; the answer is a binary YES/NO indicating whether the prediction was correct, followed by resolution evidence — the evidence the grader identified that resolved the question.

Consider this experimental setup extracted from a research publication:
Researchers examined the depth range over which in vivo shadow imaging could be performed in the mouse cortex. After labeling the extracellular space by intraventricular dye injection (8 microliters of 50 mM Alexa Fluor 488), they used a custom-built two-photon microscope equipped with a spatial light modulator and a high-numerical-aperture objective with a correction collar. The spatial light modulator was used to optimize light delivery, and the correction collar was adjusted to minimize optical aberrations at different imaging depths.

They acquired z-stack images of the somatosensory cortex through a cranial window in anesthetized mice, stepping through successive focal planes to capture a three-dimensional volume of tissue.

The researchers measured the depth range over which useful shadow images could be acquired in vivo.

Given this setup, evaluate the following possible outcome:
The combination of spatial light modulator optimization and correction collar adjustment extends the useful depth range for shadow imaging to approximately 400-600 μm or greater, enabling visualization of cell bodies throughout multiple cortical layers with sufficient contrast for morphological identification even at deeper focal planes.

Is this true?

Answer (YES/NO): NO